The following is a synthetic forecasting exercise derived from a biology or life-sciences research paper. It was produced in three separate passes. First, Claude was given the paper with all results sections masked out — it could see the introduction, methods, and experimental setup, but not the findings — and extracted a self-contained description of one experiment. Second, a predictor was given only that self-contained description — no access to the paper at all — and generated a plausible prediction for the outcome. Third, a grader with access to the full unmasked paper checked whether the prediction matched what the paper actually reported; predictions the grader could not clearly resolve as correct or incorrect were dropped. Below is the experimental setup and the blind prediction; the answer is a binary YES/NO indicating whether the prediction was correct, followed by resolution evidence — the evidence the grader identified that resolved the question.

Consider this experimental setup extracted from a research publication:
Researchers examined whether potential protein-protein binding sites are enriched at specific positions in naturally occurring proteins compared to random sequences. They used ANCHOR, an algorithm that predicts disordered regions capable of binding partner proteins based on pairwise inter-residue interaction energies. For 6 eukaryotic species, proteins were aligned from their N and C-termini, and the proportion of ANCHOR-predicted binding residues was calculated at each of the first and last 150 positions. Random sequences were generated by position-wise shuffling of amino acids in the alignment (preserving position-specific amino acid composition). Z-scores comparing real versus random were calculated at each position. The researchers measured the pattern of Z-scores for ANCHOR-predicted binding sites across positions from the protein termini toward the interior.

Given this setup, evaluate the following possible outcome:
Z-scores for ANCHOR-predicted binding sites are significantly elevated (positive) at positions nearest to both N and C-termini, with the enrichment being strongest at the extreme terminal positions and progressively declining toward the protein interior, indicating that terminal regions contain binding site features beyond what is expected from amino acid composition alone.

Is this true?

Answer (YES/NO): NO